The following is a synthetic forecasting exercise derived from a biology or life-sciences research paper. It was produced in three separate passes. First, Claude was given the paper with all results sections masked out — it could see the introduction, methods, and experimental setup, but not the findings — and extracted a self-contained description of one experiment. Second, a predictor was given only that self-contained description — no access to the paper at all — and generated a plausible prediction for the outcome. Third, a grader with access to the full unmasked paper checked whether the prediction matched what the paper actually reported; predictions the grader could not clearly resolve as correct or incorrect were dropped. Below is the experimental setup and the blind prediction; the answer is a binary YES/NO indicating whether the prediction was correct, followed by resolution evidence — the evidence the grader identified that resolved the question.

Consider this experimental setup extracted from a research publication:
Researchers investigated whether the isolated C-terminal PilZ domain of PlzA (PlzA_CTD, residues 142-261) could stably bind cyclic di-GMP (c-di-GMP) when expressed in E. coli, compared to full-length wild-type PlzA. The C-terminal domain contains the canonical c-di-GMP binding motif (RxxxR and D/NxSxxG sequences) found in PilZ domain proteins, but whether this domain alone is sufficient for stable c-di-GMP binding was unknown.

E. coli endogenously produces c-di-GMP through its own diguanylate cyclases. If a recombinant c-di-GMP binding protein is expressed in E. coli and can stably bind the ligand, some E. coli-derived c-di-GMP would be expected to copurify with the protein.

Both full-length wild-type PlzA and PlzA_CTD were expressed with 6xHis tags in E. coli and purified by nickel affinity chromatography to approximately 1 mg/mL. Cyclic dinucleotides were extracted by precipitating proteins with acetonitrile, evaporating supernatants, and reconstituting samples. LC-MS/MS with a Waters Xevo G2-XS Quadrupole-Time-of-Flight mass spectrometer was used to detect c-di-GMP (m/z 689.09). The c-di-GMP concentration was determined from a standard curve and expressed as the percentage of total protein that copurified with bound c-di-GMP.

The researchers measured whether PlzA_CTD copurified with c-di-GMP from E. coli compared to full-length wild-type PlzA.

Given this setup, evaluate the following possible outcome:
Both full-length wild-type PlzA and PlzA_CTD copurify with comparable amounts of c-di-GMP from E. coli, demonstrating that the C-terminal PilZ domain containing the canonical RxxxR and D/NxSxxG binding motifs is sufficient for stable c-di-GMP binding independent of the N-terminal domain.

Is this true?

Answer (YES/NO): NO